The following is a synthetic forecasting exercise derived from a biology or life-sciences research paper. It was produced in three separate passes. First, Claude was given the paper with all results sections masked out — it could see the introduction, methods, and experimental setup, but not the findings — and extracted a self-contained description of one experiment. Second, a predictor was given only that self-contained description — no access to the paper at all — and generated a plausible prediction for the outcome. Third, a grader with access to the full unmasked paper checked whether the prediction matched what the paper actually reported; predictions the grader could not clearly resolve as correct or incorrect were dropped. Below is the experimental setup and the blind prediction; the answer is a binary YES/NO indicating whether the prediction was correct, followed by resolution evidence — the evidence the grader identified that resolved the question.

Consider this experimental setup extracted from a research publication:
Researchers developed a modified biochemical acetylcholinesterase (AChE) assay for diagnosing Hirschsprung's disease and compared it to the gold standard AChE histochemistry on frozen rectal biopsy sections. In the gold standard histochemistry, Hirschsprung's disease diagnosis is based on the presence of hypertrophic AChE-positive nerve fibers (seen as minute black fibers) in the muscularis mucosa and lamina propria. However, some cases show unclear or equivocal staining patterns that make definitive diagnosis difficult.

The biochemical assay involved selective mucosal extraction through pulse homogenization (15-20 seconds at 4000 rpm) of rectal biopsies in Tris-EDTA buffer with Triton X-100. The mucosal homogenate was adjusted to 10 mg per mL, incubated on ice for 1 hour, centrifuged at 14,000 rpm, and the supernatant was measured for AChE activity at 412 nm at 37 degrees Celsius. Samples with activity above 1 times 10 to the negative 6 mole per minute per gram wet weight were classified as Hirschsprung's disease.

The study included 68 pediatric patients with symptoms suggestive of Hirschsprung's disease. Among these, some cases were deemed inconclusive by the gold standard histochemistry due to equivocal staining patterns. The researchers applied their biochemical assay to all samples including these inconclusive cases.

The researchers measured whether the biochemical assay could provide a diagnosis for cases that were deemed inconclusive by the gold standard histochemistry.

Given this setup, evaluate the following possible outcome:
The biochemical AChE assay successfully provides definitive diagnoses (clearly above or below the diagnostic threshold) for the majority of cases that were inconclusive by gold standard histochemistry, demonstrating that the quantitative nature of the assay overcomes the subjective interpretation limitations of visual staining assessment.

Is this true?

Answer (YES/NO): YES